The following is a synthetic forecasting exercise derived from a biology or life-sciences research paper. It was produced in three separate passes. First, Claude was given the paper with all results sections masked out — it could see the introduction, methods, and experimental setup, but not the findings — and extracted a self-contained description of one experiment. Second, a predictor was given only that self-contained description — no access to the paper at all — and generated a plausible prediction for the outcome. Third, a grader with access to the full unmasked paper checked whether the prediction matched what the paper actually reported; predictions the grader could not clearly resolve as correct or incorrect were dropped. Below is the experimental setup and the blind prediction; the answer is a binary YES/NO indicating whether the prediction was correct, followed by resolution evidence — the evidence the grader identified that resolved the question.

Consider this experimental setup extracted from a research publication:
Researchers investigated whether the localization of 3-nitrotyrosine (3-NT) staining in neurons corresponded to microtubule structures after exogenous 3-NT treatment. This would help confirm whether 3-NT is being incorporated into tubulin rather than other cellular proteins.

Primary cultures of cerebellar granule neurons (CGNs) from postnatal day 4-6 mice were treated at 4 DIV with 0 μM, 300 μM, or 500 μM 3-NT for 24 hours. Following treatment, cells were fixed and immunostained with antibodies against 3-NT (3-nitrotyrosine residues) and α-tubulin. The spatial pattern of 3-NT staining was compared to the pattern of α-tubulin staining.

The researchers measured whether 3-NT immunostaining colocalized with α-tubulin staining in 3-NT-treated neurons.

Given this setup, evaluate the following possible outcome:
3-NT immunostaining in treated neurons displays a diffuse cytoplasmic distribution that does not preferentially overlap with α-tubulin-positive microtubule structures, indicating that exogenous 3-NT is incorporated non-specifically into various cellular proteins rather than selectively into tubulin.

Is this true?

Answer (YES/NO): NO